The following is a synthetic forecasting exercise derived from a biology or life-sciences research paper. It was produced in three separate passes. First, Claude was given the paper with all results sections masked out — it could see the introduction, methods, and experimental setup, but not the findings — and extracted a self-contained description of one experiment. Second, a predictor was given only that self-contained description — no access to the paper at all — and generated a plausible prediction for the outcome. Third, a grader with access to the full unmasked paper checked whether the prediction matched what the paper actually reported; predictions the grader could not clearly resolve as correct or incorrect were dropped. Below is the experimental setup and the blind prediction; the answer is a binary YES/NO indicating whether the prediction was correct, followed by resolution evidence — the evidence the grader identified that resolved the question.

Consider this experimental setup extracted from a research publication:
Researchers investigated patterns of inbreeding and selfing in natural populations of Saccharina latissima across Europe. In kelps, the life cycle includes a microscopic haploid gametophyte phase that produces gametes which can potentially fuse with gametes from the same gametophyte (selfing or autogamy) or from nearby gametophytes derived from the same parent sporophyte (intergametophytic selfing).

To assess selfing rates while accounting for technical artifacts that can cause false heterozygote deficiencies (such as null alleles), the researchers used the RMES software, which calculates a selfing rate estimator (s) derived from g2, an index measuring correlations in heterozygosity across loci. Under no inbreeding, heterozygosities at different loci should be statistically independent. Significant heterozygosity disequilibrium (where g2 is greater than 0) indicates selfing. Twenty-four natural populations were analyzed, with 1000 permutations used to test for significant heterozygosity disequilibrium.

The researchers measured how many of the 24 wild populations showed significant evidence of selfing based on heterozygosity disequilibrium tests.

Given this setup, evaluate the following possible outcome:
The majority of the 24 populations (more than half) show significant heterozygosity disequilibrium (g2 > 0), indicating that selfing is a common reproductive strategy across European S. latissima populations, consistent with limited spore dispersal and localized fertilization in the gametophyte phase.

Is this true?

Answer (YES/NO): NO